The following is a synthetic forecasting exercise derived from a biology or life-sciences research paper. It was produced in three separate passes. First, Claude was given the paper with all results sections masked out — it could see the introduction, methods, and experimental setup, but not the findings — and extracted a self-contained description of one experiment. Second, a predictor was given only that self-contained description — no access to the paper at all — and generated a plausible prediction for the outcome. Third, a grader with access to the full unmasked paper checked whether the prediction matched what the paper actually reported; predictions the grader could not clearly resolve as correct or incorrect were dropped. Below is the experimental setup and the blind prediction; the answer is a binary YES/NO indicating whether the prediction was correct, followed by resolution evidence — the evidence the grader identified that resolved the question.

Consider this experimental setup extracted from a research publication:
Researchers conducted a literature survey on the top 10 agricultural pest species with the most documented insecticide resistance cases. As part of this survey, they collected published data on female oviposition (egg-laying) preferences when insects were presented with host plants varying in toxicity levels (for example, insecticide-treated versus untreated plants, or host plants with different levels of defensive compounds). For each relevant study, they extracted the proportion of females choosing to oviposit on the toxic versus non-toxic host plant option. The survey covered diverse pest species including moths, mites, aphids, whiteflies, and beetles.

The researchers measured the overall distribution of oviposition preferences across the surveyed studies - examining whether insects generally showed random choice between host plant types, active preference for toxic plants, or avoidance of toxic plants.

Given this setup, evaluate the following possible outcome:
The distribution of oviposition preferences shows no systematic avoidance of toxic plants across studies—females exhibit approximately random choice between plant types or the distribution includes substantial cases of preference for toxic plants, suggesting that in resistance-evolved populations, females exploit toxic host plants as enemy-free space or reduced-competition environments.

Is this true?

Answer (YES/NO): NO